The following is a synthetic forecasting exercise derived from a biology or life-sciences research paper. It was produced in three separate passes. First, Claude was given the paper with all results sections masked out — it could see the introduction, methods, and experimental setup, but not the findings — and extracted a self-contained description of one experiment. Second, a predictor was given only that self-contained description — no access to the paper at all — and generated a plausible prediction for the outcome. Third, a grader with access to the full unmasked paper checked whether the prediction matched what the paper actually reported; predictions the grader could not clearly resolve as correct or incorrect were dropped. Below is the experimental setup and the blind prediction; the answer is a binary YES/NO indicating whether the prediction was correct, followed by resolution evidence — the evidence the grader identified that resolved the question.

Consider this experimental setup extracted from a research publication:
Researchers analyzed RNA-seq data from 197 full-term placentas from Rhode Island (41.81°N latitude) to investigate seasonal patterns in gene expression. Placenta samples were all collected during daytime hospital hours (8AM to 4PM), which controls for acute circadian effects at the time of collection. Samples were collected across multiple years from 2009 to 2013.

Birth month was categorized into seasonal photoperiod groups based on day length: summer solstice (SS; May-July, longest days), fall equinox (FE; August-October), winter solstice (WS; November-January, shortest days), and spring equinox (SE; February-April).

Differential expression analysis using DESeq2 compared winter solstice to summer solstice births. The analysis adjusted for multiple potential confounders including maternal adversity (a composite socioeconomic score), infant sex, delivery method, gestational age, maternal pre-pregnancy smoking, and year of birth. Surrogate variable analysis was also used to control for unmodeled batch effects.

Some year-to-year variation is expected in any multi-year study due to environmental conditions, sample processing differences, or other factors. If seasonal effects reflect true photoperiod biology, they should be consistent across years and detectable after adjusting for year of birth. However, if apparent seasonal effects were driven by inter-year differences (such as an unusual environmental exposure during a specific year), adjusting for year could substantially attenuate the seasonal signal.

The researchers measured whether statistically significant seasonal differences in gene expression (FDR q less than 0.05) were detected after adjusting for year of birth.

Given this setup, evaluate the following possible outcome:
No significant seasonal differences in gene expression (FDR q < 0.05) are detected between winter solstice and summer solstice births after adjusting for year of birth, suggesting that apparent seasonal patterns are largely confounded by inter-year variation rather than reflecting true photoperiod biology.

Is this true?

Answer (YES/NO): NO